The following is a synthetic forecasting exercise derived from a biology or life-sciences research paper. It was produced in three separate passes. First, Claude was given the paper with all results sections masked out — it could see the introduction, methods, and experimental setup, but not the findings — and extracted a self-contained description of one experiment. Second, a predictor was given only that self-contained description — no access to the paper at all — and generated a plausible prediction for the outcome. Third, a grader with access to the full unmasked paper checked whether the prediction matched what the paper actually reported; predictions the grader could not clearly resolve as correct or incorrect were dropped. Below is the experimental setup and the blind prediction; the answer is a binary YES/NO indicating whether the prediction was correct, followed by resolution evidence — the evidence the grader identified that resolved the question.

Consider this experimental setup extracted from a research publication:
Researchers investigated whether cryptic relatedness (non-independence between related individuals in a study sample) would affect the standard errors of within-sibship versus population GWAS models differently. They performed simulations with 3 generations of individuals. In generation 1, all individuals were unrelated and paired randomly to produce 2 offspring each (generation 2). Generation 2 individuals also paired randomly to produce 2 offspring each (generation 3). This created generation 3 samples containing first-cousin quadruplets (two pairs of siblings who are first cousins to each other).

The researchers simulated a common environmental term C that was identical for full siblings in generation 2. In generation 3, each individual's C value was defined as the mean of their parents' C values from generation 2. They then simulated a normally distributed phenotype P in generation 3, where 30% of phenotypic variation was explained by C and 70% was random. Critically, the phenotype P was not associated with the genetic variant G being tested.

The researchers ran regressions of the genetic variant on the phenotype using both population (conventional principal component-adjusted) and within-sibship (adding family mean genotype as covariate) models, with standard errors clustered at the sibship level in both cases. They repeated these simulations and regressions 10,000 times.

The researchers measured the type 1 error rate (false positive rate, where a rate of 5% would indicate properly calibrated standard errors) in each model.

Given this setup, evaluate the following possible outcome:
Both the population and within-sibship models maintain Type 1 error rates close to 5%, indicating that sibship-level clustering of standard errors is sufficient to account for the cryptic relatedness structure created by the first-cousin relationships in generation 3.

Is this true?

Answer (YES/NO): NO